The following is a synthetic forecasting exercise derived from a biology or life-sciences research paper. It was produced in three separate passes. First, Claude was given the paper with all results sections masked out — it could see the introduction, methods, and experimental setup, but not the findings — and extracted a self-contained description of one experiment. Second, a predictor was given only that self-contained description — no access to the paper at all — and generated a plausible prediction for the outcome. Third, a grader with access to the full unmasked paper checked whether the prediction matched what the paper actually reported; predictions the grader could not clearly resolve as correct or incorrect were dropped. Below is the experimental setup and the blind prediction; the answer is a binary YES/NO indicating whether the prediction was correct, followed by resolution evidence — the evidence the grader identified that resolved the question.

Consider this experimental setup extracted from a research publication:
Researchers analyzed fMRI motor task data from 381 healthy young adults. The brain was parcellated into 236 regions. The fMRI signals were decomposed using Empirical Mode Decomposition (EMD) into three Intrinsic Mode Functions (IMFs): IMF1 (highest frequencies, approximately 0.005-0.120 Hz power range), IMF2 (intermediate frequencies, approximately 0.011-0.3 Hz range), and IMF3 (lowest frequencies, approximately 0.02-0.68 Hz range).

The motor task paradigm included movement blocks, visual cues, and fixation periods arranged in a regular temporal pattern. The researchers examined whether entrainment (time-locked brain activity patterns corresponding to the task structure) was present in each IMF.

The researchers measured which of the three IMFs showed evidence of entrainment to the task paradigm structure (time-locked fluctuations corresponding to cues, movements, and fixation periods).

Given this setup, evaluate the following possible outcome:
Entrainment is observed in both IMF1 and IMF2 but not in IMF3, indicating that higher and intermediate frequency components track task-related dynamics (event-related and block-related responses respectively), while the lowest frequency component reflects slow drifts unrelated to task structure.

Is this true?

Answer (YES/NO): NO